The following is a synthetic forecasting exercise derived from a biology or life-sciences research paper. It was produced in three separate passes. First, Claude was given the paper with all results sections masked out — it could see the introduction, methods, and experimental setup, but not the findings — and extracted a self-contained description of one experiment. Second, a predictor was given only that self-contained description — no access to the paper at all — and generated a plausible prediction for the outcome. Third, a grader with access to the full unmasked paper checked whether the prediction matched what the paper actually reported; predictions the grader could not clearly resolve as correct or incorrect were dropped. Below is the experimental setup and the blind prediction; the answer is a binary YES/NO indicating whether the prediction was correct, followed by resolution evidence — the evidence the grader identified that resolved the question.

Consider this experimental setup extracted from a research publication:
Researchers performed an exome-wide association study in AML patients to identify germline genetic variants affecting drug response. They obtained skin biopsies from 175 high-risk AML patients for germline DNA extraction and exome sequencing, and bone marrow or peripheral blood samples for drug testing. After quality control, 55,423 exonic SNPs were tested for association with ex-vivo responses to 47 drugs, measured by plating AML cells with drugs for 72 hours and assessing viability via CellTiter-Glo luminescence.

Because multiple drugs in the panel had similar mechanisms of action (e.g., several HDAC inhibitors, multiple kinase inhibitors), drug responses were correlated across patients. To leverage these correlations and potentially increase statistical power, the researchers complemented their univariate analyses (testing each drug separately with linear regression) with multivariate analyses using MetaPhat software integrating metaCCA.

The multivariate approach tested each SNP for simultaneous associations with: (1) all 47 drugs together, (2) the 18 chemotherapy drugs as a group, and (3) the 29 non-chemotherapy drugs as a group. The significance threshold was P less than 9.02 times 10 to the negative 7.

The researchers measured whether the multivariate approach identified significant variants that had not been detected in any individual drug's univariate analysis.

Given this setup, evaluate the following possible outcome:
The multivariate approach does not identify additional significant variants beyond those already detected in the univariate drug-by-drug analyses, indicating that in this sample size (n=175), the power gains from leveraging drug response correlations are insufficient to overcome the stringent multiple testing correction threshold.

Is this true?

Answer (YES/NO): NO